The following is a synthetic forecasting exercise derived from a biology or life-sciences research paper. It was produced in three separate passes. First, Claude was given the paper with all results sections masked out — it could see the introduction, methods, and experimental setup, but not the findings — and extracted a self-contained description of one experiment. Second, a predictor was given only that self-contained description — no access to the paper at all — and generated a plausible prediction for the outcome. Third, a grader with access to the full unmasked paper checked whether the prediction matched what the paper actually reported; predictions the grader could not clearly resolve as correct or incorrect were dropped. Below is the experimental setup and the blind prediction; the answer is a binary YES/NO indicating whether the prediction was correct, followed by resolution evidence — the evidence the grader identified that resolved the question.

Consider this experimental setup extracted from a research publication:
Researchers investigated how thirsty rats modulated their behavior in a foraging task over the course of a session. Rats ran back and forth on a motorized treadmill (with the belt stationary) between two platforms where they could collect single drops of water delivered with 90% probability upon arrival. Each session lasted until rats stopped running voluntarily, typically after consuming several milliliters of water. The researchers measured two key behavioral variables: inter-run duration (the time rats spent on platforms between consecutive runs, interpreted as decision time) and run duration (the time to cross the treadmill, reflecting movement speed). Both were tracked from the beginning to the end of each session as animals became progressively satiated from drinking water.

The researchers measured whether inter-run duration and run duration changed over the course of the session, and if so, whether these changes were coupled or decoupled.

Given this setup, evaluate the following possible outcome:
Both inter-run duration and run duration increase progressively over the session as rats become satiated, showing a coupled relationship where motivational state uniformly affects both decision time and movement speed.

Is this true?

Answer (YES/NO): YES